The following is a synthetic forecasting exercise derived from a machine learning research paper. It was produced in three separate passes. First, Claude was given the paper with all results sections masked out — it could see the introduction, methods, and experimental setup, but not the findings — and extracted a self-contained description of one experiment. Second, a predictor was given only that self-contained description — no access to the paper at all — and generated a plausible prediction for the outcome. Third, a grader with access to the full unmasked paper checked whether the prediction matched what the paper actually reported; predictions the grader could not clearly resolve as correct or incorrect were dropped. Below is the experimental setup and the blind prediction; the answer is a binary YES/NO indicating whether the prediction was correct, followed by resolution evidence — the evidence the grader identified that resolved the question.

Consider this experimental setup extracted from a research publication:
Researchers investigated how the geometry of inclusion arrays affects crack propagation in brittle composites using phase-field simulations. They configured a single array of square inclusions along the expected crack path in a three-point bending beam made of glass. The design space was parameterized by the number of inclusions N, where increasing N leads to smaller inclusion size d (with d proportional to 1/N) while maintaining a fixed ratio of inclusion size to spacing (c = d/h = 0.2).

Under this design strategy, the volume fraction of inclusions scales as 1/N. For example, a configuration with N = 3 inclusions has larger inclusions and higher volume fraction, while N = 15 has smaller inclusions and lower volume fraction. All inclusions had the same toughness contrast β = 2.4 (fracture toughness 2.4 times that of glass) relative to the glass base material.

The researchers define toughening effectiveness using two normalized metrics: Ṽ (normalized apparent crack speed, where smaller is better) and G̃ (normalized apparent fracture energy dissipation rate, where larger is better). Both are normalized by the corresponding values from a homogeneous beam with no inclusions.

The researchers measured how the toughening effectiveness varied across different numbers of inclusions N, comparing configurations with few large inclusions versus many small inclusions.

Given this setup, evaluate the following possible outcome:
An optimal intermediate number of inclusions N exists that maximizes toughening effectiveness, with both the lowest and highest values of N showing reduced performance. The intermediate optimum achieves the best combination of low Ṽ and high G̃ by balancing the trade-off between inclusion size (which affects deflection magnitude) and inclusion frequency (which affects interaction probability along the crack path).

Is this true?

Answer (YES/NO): YES